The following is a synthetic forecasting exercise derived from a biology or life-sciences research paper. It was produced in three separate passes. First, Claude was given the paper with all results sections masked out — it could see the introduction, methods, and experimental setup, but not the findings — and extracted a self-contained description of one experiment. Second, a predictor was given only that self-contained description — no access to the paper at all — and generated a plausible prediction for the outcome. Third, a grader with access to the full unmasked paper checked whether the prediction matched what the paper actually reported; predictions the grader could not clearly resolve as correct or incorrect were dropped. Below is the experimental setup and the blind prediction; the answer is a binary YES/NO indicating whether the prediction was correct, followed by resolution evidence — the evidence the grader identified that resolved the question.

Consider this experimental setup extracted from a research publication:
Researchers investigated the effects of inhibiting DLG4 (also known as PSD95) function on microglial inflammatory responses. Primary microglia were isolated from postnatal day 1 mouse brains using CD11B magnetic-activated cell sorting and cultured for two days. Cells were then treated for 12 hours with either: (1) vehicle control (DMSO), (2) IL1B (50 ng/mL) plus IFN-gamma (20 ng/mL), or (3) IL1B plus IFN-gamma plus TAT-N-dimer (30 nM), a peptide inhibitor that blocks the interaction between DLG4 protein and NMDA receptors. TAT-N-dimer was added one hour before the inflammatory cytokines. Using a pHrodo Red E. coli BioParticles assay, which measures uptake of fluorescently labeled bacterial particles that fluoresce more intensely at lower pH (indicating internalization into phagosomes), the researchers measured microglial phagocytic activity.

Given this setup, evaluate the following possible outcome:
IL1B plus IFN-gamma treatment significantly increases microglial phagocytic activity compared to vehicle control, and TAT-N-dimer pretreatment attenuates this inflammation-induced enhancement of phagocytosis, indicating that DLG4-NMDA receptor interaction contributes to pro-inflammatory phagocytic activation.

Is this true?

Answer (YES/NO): NO